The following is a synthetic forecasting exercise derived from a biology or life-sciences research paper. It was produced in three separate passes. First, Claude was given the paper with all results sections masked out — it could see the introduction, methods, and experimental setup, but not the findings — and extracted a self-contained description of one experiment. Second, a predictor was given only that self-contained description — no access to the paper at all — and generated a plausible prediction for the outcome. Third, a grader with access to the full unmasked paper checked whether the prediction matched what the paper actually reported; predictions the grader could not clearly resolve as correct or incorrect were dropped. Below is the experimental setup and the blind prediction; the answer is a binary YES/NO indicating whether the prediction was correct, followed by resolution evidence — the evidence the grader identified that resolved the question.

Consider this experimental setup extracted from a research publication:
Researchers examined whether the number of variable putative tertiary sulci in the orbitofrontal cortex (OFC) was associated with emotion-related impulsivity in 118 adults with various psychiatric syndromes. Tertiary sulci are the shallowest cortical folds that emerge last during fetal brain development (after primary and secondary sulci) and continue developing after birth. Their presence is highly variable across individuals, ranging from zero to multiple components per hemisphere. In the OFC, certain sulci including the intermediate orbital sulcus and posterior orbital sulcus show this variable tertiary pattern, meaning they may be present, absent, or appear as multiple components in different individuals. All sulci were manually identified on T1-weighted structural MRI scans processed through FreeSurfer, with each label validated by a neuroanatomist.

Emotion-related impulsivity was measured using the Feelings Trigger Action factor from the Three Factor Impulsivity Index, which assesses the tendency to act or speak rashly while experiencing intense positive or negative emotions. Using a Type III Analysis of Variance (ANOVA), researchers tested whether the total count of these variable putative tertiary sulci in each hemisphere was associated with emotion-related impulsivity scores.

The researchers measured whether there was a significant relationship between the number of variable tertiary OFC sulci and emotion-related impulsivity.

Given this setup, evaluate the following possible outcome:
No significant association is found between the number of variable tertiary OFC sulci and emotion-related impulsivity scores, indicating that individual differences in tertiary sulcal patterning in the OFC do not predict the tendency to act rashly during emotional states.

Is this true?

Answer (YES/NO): YES